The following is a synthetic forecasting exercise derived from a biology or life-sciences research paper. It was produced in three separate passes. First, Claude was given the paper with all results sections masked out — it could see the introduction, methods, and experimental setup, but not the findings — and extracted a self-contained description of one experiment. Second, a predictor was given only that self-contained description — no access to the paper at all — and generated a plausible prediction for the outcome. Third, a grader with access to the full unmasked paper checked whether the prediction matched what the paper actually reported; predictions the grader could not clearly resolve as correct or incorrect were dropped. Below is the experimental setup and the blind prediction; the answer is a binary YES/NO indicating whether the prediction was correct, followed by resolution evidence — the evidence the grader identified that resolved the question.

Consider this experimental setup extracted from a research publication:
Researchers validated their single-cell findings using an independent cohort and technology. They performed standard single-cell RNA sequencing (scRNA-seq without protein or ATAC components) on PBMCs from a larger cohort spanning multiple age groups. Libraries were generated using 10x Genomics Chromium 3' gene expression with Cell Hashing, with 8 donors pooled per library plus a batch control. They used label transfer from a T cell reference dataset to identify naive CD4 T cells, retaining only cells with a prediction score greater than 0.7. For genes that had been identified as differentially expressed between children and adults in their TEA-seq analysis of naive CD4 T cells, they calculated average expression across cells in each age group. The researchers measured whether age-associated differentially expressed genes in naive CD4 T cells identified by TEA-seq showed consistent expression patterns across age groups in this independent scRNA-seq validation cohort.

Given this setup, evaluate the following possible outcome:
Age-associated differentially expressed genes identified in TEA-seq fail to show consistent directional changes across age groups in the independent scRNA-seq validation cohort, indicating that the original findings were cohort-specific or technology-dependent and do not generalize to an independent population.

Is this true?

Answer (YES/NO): NO